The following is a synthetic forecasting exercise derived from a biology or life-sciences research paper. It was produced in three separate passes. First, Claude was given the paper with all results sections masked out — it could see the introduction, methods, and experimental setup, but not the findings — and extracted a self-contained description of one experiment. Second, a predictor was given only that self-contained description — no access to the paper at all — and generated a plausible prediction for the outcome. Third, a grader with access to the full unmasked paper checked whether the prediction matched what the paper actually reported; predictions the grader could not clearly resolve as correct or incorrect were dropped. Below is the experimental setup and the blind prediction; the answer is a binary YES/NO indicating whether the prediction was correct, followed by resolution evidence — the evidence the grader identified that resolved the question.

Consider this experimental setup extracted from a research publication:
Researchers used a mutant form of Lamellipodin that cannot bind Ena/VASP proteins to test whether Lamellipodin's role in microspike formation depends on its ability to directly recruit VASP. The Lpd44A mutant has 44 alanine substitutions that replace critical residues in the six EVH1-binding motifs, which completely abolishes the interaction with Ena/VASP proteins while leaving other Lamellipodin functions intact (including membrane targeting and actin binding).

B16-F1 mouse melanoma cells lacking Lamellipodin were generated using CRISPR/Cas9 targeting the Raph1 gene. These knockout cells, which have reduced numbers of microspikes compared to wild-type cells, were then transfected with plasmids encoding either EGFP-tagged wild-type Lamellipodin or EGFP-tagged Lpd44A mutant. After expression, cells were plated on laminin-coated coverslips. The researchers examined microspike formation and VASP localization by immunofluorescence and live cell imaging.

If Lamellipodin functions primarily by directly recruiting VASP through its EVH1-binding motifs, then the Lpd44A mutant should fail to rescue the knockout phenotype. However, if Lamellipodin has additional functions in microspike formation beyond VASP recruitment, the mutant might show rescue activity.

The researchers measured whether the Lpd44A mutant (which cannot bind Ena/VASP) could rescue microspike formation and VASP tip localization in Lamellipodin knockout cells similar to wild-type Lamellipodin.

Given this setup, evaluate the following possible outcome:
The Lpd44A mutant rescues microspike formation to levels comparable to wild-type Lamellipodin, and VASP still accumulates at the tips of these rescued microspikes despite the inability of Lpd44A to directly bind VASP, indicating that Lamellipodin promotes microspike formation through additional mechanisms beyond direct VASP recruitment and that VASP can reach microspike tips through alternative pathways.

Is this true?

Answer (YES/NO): NO